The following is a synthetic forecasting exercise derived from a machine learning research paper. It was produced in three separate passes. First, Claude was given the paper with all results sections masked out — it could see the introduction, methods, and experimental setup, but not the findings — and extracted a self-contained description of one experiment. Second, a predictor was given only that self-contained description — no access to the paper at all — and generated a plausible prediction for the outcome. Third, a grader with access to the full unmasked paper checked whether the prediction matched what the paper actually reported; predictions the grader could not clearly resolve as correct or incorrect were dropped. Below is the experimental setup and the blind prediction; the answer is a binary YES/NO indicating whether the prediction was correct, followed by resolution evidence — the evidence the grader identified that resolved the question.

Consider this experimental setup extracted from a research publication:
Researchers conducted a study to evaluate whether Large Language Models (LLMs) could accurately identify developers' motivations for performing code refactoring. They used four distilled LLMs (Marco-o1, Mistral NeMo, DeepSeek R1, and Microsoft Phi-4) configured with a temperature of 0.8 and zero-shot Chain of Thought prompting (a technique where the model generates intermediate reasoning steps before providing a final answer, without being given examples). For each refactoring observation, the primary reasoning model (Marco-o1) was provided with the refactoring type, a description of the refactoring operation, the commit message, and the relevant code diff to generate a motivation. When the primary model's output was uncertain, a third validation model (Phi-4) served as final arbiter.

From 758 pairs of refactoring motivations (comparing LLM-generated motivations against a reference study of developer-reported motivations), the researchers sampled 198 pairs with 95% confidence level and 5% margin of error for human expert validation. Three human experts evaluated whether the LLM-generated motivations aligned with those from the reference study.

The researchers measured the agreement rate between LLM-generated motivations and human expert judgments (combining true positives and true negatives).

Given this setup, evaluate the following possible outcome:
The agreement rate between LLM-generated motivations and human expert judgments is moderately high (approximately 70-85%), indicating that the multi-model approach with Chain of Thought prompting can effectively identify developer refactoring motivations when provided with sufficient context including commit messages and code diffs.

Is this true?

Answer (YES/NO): YES